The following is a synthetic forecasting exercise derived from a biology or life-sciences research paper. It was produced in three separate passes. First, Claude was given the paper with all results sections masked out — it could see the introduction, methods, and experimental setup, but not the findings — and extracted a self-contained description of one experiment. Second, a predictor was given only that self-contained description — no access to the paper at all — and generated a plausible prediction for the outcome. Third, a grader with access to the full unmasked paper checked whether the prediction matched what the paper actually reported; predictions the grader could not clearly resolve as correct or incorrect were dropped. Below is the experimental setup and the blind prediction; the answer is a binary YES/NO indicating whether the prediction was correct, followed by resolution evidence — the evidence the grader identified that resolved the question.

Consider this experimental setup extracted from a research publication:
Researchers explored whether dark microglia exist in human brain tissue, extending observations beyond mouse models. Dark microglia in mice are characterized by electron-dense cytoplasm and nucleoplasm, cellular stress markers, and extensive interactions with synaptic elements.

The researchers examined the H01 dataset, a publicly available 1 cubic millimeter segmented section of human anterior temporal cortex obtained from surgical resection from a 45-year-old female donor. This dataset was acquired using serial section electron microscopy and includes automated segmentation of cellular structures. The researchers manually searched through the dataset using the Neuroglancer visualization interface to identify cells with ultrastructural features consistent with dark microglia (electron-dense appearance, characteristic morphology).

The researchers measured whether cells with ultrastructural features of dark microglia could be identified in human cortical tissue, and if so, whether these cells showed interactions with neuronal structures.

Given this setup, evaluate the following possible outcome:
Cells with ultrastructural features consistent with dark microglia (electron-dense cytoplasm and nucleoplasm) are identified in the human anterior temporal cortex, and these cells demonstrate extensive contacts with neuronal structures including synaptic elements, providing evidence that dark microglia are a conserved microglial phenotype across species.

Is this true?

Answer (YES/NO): YES